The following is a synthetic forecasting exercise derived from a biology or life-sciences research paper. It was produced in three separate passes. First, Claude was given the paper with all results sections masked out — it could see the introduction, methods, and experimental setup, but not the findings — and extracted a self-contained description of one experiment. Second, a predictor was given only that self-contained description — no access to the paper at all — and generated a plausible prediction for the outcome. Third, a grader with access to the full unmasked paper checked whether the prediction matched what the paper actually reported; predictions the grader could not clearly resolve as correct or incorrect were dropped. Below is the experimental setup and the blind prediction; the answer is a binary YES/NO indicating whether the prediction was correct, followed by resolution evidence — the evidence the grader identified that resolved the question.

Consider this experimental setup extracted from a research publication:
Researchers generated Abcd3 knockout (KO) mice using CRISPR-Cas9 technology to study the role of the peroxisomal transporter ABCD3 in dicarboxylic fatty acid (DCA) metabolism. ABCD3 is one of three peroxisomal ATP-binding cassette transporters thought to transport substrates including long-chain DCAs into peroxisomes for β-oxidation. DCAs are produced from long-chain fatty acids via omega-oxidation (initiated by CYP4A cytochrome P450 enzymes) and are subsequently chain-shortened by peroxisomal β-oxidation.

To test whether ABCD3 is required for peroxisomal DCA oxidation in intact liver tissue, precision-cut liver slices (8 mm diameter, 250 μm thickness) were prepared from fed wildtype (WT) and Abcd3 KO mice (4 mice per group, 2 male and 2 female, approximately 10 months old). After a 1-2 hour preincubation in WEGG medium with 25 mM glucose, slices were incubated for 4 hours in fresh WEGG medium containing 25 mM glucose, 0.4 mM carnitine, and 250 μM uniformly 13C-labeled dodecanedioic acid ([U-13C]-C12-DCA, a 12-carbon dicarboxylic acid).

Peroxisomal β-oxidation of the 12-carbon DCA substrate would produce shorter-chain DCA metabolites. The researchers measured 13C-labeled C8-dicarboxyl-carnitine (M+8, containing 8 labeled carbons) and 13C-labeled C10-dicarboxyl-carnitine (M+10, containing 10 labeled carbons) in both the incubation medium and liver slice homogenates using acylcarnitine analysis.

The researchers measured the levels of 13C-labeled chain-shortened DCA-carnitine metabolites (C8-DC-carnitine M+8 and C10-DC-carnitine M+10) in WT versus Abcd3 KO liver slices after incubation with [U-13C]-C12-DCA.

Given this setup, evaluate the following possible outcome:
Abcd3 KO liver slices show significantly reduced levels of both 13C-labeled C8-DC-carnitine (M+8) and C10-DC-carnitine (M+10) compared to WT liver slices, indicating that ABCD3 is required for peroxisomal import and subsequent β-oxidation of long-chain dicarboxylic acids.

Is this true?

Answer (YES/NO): NO